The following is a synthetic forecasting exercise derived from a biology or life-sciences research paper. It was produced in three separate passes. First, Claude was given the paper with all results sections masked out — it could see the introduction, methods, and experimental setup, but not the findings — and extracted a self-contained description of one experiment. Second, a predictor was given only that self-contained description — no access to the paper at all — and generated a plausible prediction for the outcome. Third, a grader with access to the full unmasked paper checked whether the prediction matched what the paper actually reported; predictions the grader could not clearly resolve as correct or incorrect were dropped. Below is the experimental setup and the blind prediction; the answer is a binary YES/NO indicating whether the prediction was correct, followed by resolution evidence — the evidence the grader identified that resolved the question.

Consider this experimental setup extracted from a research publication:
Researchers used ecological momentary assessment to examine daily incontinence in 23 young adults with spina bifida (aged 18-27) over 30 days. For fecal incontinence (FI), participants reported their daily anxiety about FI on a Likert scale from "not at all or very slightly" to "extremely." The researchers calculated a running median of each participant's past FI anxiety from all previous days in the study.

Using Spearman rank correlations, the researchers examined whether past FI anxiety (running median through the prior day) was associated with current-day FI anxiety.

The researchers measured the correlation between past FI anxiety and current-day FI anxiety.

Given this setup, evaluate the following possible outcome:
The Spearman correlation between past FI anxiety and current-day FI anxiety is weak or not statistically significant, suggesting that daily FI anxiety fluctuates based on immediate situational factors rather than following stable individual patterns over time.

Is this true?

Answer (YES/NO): NO